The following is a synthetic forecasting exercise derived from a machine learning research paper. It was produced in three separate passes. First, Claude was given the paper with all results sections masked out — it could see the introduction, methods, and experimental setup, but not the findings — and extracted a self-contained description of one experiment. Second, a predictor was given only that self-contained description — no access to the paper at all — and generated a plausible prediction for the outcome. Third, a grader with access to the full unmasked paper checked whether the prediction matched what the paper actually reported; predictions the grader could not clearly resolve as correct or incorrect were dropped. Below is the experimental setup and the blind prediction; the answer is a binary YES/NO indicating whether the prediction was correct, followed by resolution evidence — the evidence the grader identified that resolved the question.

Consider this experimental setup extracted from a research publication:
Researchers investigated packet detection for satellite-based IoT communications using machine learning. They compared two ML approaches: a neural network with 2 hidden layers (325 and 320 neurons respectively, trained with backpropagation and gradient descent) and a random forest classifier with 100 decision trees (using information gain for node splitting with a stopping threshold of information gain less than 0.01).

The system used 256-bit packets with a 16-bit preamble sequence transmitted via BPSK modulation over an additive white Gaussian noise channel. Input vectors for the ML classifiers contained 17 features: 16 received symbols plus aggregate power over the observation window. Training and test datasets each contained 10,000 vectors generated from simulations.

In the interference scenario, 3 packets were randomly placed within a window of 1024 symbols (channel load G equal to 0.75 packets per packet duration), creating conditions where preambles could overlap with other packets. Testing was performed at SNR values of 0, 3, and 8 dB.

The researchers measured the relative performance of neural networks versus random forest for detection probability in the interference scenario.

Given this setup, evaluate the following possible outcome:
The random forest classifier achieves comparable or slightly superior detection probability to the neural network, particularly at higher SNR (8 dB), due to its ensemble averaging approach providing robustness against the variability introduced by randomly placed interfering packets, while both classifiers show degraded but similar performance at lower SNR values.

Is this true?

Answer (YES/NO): NO